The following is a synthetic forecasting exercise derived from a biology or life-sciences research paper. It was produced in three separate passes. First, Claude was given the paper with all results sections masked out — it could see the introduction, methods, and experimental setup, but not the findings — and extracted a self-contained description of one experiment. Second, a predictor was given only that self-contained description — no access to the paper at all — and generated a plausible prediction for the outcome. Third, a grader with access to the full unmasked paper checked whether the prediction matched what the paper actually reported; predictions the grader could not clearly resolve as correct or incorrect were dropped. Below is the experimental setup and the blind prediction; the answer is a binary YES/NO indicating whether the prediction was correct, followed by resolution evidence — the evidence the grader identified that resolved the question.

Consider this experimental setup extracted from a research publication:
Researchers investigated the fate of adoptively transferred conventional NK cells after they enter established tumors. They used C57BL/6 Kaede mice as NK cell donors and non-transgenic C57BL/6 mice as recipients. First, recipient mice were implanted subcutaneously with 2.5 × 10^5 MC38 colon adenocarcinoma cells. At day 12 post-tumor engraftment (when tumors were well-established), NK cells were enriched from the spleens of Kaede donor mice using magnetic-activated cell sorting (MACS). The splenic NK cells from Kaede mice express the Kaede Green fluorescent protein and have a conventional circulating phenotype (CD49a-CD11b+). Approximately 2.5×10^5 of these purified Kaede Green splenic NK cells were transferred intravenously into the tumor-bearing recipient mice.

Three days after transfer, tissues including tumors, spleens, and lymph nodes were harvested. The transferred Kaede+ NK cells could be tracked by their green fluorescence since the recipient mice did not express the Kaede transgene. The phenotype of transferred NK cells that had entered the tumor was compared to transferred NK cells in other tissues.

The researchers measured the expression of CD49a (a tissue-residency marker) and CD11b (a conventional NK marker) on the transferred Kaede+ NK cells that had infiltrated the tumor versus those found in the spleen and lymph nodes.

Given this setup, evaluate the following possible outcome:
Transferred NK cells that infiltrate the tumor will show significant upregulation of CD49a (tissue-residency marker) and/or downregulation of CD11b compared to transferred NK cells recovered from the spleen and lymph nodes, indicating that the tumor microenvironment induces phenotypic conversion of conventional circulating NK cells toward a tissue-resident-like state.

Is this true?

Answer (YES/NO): YES